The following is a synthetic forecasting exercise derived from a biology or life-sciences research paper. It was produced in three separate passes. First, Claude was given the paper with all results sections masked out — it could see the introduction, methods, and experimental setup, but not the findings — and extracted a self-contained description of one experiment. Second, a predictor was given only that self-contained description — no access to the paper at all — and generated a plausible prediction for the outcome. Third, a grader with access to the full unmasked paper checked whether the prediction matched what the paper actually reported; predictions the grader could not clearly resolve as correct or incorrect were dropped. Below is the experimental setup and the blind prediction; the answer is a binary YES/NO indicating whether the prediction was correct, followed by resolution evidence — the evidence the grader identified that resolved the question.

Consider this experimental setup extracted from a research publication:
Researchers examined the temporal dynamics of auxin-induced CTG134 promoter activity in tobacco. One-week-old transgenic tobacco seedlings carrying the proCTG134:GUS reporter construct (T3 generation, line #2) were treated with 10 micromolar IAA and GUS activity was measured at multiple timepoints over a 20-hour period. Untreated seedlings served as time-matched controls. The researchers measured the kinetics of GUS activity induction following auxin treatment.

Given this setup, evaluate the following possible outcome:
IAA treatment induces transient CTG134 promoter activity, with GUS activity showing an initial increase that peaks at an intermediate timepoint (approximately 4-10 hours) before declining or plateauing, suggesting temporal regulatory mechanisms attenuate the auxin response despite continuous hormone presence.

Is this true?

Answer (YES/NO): NO